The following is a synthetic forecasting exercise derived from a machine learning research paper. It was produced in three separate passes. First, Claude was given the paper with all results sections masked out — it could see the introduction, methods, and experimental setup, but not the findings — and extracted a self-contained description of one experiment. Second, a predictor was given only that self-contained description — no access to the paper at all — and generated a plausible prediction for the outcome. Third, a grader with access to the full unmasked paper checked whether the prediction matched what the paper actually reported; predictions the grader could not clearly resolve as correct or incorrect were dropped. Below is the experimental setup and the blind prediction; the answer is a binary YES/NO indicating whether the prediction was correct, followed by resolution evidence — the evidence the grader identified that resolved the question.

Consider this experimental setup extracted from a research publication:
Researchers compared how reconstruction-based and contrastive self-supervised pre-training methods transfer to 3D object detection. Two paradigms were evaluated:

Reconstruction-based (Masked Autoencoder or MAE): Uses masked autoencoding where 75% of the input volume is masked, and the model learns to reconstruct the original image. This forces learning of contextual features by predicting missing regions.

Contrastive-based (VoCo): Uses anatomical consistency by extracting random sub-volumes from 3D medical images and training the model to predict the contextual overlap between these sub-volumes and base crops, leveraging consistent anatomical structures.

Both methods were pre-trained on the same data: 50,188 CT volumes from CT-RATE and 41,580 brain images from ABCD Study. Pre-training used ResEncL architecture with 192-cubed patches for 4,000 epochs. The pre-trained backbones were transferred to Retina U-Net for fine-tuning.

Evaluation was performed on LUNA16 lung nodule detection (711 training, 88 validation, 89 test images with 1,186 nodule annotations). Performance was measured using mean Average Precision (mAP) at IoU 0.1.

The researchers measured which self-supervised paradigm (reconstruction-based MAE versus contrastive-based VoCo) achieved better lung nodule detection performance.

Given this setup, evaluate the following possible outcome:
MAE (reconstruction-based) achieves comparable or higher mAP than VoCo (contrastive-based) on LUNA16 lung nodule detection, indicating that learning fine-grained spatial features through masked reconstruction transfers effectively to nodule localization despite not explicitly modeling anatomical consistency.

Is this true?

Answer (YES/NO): YES